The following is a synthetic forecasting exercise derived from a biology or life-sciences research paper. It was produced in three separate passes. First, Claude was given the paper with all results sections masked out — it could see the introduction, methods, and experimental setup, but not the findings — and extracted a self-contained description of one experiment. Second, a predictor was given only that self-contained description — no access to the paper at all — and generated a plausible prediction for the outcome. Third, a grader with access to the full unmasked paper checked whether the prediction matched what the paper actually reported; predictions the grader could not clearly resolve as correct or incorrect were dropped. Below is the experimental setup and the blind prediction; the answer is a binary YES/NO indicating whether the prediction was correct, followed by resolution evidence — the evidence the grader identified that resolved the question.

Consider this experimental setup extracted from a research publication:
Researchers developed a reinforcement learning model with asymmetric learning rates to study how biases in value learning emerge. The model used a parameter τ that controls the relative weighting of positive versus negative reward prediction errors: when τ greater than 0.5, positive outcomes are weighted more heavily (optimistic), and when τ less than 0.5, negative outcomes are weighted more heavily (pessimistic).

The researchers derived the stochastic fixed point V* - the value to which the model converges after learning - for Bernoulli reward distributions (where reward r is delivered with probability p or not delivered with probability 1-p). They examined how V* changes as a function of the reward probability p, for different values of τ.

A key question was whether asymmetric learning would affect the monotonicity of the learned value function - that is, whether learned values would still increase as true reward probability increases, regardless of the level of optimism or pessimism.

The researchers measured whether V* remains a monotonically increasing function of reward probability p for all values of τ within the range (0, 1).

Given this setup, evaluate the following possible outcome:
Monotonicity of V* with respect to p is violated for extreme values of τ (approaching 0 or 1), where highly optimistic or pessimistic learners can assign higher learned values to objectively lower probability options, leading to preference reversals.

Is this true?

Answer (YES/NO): NO